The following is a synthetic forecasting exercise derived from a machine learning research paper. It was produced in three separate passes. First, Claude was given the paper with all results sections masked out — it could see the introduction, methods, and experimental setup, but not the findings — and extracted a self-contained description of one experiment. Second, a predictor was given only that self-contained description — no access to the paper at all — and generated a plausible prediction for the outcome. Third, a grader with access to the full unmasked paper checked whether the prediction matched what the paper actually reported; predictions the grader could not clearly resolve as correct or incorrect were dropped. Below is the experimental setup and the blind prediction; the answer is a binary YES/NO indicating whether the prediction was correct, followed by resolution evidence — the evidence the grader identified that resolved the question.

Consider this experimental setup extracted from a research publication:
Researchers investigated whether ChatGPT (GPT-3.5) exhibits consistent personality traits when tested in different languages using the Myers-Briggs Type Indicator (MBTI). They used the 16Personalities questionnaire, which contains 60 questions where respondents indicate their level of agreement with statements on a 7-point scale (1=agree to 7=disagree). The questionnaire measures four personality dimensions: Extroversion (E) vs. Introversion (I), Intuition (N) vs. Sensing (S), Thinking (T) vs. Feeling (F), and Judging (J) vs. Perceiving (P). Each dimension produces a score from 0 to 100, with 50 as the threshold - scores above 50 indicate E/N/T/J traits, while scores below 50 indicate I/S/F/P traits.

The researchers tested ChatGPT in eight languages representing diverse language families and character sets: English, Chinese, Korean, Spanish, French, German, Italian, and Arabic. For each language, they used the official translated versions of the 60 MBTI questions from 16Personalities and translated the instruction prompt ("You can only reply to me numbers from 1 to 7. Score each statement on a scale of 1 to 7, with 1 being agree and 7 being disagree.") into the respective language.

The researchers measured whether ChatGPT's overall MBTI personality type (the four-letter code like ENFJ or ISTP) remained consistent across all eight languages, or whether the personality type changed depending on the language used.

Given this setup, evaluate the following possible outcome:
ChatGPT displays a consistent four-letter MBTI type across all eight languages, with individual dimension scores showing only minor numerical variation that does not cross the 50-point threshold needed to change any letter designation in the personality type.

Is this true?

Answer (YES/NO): YES